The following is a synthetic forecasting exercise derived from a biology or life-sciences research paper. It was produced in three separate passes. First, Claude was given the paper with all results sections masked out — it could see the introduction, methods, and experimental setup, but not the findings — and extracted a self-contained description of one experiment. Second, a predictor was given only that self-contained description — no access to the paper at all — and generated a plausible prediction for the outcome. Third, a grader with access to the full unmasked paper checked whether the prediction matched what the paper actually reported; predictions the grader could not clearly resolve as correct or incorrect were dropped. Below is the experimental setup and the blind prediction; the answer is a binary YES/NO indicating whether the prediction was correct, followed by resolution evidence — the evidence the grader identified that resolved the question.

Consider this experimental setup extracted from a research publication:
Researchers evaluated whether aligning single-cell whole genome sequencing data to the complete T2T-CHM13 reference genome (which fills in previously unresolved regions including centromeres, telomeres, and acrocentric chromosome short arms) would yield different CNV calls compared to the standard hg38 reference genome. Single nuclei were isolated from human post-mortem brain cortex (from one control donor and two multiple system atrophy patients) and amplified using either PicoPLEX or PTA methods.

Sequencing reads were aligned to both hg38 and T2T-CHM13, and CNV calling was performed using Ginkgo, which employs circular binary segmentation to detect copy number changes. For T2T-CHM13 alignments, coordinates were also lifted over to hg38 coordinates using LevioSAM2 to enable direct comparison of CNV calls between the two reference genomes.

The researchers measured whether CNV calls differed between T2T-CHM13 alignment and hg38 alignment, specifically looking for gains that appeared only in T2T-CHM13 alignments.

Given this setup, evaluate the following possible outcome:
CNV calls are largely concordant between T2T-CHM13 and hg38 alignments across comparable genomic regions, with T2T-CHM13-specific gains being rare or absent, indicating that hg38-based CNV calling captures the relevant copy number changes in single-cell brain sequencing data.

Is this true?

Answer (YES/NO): NO